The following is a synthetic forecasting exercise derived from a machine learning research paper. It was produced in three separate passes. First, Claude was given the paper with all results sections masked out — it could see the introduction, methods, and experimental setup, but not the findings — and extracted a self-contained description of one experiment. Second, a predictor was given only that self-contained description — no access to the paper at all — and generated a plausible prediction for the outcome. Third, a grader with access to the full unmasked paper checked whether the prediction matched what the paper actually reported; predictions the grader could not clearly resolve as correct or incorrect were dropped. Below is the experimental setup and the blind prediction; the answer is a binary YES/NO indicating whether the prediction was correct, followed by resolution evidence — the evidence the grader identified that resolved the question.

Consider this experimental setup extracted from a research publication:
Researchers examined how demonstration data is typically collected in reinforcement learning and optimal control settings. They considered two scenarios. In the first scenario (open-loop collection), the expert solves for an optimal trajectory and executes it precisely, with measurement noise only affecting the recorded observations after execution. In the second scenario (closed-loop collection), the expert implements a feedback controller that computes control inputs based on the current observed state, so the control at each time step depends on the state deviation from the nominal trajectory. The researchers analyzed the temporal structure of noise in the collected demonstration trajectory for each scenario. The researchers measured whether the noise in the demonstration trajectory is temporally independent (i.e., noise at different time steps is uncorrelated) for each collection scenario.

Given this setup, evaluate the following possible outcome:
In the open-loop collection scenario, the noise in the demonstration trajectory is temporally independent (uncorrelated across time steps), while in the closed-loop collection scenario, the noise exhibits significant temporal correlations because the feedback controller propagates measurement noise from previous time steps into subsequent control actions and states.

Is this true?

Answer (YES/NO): YES